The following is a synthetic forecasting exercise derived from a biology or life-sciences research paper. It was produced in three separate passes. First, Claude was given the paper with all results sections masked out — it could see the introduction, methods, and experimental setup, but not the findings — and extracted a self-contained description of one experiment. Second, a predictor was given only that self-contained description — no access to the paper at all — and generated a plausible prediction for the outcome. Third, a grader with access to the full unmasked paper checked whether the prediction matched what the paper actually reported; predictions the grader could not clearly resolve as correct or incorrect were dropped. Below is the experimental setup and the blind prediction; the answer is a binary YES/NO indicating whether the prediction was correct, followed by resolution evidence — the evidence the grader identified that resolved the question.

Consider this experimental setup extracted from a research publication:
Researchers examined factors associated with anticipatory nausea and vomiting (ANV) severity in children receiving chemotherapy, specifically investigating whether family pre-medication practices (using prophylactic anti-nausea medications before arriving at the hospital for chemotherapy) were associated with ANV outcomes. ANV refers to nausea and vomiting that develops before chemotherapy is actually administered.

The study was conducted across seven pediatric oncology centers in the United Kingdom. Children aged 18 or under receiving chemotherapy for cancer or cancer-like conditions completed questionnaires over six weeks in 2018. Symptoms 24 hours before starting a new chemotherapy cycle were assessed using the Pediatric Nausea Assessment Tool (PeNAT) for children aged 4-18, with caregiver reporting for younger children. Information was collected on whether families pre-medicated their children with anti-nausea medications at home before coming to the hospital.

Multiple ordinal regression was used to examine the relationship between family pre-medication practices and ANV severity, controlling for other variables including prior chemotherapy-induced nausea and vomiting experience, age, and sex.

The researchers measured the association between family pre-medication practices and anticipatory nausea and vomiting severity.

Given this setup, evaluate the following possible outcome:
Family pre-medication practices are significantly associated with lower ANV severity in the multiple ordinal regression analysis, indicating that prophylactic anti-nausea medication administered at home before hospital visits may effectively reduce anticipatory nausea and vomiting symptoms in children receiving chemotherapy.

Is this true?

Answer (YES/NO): NO